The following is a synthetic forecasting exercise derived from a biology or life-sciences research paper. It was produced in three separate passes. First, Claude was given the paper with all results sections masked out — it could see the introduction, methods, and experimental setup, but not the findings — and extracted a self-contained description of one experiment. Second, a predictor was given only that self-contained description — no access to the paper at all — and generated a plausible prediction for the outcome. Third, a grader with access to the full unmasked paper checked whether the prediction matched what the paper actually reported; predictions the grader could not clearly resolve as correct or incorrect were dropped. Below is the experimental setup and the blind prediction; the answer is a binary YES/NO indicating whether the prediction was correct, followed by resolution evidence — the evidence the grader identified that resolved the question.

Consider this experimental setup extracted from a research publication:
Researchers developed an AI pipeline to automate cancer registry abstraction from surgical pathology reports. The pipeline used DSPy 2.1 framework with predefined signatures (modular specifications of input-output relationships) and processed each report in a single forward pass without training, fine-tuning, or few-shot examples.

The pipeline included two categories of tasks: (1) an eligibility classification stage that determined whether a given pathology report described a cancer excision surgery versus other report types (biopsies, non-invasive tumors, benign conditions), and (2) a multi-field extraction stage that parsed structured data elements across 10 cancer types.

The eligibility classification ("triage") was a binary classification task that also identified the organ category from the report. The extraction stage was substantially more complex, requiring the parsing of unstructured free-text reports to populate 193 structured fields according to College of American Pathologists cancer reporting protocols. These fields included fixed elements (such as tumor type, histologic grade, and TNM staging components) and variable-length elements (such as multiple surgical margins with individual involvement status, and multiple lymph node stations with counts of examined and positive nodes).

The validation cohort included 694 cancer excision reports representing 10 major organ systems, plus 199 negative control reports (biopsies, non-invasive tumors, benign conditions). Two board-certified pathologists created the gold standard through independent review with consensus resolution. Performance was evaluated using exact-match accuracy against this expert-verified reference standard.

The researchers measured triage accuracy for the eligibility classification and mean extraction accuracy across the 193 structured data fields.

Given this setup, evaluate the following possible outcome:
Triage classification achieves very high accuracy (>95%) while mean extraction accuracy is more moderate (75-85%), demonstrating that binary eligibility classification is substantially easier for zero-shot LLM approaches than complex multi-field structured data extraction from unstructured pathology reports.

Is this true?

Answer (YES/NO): NO